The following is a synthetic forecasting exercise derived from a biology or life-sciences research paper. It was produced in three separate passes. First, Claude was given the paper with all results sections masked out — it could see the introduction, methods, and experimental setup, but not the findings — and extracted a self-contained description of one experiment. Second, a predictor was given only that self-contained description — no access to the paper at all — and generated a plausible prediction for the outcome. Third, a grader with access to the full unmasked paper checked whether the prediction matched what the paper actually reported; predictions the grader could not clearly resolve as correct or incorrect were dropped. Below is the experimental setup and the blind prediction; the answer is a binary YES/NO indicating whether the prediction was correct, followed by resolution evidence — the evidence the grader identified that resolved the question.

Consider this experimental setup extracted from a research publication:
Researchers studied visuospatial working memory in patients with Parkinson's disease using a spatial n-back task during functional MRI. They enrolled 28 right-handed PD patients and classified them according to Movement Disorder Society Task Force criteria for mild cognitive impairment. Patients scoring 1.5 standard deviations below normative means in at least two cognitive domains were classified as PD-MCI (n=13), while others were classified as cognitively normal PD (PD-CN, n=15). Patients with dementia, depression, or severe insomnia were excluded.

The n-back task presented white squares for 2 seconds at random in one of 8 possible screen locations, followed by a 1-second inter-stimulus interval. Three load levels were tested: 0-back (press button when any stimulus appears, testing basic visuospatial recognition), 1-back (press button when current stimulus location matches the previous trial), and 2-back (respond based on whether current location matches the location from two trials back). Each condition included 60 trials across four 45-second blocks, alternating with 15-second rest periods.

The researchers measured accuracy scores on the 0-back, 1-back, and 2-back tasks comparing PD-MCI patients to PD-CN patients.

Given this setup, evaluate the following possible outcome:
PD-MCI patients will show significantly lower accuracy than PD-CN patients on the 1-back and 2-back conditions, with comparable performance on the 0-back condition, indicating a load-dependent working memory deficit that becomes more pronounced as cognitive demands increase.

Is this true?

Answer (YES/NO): NO